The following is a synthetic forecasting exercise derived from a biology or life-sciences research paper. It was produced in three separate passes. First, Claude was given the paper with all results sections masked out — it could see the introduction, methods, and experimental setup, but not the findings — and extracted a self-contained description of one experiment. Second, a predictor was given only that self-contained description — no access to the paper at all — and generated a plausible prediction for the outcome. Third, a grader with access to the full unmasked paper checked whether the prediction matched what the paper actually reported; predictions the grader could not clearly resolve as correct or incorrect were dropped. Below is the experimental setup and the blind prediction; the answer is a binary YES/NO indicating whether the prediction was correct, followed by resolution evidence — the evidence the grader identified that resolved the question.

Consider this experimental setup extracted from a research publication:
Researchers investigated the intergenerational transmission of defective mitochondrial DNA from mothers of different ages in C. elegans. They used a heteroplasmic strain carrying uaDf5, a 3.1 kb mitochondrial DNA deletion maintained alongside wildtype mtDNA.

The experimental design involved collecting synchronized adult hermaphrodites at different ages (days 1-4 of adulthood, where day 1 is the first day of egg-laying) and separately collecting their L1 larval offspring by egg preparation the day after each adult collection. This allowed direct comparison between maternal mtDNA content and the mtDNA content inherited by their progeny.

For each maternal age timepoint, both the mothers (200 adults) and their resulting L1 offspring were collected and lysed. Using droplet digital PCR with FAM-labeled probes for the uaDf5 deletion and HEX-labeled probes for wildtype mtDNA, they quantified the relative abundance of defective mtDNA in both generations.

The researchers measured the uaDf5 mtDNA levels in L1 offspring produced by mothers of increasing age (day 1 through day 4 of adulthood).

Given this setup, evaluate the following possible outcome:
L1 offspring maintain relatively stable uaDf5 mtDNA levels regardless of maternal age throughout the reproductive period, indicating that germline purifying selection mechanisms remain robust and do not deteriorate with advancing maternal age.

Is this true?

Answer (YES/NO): NO